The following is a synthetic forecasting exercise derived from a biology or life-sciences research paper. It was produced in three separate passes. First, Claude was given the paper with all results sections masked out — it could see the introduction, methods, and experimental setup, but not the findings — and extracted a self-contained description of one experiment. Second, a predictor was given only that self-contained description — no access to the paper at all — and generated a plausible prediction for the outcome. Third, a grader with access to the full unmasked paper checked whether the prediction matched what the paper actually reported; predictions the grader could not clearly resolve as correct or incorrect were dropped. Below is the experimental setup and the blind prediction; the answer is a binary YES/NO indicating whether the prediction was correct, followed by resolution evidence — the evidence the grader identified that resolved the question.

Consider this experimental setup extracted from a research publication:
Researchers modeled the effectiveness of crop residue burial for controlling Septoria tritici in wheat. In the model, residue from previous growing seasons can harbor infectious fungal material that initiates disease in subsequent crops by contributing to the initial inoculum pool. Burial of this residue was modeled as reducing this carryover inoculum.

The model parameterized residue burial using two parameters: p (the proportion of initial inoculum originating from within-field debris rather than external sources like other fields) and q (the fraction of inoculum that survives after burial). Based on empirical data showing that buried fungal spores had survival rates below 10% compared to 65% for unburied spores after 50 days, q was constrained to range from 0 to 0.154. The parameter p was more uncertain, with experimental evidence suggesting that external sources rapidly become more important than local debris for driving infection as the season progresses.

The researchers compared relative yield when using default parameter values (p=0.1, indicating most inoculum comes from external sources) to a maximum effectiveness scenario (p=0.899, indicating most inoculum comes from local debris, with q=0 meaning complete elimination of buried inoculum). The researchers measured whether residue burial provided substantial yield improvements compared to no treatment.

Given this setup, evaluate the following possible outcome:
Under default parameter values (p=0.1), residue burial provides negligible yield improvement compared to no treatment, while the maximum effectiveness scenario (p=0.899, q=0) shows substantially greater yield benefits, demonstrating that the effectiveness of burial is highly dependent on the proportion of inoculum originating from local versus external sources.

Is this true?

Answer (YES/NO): YES